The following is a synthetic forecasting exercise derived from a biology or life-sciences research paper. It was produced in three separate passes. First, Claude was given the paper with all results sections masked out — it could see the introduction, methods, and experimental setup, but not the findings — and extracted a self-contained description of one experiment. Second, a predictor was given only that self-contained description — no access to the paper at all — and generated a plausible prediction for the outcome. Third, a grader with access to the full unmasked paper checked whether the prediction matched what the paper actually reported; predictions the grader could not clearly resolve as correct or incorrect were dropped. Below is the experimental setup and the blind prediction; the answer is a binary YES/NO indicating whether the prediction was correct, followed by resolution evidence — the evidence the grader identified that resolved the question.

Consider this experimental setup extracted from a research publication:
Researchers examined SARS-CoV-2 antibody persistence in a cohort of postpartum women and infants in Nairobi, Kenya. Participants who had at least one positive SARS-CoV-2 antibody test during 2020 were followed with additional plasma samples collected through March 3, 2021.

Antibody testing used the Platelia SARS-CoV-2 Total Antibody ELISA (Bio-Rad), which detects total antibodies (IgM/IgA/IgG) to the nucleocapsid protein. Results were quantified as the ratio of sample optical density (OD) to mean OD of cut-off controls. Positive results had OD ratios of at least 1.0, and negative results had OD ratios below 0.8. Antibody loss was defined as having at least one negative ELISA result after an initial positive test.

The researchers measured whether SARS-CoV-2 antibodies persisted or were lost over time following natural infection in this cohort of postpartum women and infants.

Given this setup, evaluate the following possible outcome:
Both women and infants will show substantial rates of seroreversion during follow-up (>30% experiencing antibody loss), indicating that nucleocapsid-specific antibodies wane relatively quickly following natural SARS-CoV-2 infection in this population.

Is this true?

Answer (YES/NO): NO